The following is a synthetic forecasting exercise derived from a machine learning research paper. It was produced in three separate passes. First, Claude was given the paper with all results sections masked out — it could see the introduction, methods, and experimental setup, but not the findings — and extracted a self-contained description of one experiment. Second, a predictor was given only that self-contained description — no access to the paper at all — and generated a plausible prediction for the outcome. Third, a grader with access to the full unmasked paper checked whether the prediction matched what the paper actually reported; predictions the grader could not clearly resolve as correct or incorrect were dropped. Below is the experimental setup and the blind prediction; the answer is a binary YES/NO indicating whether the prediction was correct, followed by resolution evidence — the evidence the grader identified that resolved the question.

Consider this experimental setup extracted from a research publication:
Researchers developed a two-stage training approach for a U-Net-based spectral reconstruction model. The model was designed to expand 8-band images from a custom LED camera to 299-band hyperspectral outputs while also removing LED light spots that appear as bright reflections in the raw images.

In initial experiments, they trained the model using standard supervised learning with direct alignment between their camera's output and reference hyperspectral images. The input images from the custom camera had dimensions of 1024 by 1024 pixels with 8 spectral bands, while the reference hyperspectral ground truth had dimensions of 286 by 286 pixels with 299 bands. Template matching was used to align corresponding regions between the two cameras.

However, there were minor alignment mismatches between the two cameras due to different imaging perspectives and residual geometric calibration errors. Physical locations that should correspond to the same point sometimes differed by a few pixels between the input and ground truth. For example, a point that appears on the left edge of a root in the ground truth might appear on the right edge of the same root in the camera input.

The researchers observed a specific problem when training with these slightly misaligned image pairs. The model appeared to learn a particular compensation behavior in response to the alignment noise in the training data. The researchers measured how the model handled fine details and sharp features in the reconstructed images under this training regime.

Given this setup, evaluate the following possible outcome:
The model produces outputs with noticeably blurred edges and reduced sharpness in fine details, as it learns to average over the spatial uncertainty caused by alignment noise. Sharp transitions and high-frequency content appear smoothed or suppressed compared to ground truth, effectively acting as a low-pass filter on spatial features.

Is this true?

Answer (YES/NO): YES